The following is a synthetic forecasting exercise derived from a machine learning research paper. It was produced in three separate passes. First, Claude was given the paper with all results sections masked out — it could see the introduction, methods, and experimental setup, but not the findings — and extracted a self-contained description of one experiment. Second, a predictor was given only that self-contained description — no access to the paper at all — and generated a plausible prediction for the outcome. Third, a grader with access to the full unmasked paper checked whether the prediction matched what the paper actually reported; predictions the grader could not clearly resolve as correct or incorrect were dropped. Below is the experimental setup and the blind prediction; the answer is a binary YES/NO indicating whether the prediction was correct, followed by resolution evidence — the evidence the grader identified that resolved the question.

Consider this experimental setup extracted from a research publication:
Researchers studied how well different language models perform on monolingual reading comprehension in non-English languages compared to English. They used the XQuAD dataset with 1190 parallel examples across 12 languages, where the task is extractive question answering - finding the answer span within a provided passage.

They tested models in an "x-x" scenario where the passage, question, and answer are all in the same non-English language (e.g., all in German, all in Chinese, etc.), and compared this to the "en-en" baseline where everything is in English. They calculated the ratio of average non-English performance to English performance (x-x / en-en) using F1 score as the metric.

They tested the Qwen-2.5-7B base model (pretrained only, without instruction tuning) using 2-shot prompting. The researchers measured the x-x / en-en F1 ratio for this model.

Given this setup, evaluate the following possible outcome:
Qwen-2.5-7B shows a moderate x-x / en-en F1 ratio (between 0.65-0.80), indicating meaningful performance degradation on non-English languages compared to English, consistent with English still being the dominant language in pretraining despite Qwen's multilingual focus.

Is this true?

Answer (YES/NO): NO